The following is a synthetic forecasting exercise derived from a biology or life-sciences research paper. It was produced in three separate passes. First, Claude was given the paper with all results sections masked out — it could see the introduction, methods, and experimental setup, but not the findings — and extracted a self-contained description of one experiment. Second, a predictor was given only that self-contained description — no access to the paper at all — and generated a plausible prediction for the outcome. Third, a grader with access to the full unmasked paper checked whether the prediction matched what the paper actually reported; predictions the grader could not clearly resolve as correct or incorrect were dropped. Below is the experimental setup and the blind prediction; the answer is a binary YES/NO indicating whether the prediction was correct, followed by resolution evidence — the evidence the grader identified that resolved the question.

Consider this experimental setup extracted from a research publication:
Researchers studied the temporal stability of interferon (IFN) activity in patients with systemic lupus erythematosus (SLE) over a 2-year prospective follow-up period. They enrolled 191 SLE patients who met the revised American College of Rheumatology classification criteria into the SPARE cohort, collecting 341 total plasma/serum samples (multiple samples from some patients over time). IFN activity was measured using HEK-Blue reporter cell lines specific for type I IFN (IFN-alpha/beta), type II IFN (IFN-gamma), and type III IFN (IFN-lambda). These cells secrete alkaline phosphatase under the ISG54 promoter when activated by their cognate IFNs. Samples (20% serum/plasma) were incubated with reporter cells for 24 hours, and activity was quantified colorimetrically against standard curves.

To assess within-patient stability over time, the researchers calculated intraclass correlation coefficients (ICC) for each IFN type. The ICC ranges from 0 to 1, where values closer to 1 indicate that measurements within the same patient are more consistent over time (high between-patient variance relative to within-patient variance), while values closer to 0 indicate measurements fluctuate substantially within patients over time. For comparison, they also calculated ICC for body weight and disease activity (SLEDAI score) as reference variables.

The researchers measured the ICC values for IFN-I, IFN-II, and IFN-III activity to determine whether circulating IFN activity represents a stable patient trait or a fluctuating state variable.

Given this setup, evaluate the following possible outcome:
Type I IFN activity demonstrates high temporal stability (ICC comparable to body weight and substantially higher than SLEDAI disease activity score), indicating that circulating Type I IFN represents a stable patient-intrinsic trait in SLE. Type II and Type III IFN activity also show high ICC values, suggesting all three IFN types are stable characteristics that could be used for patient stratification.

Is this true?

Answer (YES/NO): NO